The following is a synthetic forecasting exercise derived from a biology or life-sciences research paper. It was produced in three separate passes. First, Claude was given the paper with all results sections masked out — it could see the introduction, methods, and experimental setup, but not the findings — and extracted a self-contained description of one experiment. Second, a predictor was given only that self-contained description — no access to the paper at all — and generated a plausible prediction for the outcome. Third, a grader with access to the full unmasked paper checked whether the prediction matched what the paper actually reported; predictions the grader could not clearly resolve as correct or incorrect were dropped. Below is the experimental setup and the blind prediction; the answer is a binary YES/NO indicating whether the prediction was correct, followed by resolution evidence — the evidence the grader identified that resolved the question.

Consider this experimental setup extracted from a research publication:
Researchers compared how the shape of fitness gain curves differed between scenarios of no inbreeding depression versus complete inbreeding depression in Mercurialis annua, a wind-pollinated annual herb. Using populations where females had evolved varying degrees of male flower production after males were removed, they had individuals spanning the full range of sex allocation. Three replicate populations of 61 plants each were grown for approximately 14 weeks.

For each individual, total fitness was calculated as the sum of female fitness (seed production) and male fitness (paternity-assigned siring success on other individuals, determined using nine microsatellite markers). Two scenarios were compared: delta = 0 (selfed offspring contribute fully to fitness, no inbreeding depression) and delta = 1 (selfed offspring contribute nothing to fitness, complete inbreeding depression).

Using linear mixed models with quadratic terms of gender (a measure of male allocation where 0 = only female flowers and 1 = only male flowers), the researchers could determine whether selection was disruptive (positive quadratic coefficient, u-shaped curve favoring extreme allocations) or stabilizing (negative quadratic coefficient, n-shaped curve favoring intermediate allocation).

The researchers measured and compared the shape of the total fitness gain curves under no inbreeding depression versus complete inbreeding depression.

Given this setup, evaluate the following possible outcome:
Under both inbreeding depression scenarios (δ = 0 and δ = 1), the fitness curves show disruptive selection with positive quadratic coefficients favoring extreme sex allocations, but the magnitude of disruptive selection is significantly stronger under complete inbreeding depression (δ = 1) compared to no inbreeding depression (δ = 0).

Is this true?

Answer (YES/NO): NO